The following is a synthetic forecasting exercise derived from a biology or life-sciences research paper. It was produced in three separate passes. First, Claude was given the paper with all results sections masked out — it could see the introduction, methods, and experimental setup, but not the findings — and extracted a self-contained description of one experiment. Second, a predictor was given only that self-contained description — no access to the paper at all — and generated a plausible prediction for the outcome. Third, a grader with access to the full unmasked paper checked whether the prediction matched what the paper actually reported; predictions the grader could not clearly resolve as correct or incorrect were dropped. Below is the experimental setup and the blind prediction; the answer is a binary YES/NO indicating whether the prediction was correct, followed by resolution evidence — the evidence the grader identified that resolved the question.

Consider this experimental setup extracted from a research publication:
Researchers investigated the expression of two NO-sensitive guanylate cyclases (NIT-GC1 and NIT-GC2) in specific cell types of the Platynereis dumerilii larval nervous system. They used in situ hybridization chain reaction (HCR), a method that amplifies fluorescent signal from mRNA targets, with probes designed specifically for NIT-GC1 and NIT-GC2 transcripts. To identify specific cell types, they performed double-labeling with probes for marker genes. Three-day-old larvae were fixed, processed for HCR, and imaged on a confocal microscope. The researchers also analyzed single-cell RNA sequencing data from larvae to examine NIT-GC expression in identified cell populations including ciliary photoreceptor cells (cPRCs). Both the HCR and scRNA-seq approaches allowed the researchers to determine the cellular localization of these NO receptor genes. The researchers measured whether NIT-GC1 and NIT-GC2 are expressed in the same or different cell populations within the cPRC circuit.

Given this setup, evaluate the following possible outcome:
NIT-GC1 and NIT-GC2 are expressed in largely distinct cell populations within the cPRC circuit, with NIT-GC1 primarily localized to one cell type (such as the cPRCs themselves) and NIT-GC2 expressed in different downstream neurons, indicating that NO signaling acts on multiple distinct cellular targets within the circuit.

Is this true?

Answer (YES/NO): NO